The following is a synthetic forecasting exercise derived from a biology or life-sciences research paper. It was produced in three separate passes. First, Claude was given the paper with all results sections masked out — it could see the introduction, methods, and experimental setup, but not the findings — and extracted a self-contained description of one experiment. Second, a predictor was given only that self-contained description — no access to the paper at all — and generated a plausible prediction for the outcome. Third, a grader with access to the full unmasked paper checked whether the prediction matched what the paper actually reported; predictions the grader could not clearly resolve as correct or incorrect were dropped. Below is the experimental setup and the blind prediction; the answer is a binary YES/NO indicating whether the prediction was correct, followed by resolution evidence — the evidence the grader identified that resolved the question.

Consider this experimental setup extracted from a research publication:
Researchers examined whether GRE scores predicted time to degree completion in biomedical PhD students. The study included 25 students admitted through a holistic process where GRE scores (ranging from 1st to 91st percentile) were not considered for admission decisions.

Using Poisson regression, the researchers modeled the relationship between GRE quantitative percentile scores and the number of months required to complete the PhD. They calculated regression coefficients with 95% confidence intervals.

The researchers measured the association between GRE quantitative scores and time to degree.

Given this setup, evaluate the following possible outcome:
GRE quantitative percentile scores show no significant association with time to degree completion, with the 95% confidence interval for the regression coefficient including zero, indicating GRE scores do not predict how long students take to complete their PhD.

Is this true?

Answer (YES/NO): YES